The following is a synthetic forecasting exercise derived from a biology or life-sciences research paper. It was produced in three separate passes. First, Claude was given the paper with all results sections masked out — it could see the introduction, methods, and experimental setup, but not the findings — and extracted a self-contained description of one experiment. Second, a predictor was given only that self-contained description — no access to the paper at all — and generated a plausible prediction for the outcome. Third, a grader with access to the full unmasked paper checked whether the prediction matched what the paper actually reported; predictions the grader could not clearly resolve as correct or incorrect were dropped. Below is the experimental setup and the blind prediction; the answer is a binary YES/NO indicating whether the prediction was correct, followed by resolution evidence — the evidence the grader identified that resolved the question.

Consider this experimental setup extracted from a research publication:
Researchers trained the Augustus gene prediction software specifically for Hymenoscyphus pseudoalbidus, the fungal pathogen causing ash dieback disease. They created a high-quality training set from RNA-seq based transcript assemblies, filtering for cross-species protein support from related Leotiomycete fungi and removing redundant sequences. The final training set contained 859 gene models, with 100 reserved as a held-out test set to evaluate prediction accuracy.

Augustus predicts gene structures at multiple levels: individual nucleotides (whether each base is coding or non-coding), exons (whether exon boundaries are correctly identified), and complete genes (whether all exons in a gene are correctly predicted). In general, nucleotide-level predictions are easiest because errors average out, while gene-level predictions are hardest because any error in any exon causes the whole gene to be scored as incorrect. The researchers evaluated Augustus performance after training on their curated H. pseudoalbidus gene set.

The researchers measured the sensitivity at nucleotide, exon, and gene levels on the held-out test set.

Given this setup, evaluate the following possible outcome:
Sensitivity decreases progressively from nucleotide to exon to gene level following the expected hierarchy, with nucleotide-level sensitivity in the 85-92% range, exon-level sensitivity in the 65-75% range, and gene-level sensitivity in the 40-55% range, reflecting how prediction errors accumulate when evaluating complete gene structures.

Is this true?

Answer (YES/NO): NO